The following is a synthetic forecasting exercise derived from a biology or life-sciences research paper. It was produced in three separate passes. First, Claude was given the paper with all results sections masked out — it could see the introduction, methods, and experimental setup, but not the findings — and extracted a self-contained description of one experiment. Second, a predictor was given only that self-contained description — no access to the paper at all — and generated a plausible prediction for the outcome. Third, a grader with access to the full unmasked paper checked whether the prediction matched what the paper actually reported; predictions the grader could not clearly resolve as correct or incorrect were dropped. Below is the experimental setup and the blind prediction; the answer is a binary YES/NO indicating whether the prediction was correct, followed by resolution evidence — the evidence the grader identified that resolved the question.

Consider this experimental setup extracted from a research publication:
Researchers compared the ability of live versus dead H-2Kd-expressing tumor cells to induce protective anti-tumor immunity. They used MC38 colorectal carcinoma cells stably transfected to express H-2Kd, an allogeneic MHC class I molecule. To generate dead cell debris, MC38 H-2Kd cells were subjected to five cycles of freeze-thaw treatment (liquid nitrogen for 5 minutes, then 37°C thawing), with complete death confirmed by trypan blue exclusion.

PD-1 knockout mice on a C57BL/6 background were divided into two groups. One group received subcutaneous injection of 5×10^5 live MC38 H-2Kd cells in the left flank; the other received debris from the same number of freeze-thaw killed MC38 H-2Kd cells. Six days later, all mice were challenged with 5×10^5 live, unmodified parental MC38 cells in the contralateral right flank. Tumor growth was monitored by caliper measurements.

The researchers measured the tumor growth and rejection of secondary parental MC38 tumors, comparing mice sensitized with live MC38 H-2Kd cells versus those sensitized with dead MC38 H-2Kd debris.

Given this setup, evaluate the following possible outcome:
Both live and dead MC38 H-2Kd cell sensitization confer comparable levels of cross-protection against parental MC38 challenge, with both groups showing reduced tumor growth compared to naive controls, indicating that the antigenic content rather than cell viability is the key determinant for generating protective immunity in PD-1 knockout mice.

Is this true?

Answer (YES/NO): YES